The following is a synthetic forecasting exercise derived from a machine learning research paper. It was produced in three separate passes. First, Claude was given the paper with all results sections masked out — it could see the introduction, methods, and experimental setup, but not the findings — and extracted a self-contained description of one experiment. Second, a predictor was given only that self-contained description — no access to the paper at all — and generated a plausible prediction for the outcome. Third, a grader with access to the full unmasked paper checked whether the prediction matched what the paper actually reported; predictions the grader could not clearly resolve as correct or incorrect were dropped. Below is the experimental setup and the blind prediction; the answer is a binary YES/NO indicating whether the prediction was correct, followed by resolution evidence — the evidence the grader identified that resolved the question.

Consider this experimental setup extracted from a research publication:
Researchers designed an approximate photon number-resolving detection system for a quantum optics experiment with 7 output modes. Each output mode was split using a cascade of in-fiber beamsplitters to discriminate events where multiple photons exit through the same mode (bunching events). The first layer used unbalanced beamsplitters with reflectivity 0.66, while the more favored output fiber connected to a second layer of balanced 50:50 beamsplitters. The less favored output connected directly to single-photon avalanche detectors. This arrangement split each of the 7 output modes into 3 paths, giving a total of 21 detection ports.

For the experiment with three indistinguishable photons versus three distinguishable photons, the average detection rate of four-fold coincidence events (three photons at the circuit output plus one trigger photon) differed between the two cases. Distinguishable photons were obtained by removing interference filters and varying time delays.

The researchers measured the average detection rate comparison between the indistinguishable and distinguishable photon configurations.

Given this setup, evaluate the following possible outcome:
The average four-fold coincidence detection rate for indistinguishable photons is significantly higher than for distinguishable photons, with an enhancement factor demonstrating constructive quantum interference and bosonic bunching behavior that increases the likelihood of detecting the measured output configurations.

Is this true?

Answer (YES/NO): NO